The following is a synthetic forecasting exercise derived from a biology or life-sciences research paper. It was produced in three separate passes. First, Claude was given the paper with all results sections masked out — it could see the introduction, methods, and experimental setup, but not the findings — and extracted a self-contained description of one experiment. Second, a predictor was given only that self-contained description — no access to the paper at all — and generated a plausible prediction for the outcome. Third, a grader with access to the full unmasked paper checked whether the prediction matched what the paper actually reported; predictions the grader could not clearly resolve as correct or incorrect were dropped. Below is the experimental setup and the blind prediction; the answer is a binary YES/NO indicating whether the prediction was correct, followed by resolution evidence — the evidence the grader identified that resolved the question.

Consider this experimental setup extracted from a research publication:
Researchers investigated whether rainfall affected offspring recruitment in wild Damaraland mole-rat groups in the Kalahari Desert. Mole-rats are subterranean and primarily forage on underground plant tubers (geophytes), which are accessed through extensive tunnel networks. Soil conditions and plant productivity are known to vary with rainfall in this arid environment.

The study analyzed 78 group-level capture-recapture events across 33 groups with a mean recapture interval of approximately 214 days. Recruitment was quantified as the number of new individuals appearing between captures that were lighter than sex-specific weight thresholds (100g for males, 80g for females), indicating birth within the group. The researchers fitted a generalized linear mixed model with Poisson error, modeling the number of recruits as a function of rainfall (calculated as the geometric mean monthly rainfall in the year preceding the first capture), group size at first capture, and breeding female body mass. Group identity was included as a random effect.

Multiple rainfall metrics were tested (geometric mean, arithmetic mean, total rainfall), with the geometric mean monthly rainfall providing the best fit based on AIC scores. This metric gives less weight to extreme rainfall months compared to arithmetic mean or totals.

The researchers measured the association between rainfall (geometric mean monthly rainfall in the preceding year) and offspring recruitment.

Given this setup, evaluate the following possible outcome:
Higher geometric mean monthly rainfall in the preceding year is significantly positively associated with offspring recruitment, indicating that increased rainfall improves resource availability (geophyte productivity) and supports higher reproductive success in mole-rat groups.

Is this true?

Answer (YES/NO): NO